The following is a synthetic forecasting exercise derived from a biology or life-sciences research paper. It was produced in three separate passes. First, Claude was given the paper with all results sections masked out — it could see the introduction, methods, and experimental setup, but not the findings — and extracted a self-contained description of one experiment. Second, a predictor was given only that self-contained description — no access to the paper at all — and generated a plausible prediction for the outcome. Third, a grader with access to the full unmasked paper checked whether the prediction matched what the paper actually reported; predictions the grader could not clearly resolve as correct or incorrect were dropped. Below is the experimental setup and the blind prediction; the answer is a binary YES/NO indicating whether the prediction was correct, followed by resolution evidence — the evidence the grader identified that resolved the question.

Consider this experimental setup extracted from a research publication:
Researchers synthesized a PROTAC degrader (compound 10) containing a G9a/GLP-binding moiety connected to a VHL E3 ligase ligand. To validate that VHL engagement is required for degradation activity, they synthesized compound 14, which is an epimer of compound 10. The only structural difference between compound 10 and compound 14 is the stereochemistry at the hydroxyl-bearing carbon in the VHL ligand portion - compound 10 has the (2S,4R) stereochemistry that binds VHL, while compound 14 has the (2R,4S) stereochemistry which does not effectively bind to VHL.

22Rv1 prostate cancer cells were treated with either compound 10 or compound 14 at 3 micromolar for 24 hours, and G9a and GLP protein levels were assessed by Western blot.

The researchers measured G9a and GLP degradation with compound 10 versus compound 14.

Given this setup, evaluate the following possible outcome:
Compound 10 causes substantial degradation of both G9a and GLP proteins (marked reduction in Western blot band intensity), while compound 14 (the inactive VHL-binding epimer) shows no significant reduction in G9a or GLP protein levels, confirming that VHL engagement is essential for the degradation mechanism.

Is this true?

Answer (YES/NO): YES